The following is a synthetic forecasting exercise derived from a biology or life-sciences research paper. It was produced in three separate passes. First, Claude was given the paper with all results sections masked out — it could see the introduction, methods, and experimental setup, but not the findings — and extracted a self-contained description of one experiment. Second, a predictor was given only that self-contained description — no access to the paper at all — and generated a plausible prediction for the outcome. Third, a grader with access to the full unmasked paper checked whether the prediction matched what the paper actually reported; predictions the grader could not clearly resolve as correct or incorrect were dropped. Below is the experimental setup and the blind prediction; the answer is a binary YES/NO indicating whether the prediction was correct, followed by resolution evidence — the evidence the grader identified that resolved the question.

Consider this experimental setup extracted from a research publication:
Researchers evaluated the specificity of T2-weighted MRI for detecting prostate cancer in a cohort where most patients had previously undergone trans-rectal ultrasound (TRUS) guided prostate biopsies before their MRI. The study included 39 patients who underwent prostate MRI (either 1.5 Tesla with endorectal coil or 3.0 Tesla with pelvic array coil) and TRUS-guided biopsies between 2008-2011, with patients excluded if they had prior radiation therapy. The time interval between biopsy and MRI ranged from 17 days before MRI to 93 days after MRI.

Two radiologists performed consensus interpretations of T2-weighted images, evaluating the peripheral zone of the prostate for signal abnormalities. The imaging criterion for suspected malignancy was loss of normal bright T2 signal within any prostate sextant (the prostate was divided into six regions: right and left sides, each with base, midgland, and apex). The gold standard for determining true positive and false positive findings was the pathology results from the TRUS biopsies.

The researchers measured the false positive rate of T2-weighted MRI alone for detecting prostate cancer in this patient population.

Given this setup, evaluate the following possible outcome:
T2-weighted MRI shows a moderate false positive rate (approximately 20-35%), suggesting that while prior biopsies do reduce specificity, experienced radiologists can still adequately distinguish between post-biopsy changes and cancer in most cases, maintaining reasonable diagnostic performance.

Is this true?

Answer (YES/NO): NO